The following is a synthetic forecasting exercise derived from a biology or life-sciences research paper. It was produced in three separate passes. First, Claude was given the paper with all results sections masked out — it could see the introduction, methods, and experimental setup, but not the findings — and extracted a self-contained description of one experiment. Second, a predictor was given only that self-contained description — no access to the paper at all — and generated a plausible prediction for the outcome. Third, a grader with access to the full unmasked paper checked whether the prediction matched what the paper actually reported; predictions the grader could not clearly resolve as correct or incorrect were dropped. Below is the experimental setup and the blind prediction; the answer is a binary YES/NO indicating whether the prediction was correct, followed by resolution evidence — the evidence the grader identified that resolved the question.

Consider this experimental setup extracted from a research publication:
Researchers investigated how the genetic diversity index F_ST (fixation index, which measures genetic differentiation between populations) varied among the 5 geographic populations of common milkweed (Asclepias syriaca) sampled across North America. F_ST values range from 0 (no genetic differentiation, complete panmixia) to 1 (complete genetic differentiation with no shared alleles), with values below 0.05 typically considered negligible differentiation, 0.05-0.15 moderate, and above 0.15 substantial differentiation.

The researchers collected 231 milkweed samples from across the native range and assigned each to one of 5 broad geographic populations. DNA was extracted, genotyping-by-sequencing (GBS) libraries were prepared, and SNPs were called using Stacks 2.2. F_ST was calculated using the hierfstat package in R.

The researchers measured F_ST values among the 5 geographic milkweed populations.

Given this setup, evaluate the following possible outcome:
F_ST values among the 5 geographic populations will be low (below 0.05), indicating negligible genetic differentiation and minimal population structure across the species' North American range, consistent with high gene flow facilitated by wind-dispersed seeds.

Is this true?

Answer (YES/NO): YES